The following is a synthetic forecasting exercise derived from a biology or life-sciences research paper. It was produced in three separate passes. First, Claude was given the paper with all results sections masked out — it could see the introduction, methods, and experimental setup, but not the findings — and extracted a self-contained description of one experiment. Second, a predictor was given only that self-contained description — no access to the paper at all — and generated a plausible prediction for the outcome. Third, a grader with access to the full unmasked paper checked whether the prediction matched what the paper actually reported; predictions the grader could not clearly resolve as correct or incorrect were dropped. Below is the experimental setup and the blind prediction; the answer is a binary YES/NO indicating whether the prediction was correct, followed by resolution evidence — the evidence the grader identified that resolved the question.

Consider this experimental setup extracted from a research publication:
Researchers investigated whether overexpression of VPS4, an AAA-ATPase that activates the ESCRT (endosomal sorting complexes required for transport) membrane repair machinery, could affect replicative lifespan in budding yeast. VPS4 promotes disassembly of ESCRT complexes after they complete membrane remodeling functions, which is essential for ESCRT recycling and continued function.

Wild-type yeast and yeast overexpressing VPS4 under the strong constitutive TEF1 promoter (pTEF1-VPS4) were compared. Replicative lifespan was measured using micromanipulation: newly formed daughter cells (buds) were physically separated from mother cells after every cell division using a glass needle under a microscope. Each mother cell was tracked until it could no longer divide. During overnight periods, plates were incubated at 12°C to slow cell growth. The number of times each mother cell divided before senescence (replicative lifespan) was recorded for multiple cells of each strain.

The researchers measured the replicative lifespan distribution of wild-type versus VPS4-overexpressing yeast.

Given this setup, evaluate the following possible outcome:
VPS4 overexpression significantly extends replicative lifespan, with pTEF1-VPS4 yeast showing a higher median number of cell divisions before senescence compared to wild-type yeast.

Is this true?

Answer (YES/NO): NO